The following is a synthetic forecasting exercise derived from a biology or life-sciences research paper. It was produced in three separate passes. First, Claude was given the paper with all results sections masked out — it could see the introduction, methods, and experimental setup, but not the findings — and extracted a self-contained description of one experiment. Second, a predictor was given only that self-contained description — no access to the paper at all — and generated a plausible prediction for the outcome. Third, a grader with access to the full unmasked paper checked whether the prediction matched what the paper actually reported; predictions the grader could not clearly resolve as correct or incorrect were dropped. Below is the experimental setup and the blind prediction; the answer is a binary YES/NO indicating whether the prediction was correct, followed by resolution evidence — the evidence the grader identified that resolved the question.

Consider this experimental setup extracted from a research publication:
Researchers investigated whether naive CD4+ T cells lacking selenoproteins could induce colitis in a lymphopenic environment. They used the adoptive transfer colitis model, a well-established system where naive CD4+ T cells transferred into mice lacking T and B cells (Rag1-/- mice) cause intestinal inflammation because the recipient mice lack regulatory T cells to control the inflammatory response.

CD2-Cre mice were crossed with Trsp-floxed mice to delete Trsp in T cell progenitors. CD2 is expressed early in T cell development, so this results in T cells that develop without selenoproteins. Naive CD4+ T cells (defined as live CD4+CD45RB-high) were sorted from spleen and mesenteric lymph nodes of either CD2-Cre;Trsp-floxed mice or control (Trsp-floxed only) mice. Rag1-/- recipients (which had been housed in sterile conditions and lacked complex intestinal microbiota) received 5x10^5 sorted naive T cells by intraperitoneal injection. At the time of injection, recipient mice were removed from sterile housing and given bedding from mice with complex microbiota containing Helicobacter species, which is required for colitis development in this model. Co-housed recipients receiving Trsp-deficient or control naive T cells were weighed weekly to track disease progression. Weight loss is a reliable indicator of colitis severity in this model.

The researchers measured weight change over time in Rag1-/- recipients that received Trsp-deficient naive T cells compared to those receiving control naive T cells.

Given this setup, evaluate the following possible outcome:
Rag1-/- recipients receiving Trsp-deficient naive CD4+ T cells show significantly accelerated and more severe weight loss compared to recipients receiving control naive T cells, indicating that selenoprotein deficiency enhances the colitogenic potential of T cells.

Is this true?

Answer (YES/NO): NO